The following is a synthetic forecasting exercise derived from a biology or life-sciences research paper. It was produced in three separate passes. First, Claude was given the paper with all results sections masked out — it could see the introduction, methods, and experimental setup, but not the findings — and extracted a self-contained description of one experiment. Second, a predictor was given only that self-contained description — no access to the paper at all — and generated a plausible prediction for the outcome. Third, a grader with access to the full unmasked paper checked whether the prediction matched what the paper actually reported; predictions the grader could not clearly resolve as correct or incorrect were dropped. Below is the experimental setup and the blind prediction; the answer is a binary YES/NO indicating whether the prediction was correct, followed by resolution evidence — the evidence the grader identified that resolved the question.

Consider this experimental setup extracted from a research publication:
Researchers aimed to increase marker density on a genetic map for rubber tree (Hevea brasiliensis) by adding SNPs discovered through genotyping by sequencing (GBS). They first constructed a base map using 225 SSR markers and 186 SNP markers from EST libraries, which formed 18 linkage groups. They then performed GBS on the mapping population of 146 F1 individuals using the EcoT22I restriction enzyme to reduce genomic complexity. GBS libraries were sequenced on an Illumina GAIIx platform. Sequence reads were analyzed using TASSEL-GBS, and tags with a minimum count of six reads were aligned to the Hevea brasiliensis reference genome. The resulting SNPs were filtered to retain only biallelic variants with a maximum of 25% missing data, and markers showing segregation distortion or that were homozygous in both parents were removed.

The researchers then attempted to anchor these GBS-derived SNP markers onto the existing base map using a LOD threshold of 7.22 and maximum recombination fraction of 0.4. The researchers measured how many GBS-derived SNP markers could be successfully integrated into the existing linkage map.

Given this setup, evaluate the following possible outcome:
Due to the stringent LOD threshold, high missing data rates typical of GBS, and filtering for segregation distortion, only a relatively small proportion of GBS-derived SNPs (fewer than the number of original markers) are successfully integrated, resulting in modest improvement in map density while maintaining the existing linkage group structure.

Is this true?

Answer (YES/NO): NO